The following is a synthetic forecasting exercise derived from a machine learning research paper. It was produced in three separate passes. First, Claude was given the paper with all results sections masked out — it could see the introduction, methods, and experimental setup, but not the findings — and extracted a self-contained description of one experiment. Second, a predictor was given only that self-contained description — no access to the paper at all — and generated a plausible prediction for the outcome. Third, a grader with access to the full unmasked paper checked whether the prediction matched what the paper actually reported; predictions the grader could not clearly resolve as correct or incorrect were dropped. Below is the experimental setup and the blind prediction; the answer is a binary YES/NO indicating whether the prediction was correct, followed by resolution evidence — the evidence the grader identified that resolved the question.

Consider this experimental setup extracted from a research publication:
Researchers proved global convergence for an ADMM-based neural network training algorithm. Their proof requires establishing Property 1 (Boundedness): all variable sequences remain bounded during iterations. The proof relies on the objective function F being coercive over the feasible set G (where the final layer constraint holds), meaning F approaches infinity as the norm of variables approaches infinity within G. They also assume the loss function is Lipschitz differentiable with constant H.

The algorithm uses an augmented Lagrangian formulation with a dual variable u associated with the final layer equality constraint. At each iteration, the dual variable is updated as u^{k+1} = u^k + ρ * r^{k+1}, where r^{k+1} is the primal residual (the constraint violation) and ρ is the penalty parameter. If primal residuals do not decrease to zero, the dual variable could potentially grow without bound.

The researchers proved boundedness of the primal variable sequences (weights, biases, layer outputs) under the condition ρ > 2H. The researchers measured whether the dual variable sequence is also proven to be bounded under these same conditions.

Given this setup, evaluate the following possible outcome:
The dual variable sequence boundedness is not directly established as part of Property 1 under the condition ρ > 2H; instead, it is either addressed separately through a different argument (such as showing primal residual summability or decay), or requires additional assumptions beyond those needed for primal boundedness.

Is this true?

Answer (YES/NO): NO